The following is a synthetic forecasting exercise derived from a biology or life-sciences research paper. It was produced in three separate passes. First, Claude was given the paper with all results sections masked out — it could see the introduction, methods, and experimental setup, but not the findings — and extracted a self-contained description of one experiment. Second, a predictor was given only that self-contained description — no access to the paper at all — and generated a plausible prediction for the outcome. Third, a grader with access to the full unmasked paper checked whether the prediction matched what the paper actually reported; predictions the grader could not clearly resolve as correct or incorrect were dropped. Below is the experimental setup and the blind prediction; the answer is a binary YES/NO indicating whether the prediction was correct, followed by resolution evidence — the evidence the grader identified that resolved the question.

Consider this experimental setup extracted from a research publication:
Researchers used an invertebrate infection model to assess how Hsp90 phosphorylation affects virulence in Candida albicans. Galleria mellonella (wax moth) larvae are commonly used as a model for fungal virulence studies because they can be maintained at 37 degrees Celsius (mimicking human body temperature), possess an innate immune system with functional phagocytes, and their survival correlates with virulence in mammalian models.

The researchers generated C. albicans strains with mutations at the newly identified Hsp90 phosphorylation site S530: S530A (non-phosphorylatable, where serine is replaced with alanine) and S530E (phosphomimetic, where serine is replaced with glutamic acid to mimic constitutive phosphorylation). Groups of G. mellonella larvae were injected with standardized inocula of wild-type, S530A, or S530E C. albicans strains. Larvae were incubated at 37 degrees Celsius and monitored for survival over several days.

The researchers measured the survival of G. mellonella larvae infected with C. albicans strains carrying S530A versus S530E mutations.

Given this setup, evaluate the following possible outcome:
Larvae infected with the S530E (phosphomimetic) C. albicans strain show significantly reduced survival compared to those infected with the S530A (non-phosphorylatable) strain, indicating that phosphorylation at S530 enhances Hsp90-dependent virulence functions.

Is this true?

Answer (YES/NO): NO